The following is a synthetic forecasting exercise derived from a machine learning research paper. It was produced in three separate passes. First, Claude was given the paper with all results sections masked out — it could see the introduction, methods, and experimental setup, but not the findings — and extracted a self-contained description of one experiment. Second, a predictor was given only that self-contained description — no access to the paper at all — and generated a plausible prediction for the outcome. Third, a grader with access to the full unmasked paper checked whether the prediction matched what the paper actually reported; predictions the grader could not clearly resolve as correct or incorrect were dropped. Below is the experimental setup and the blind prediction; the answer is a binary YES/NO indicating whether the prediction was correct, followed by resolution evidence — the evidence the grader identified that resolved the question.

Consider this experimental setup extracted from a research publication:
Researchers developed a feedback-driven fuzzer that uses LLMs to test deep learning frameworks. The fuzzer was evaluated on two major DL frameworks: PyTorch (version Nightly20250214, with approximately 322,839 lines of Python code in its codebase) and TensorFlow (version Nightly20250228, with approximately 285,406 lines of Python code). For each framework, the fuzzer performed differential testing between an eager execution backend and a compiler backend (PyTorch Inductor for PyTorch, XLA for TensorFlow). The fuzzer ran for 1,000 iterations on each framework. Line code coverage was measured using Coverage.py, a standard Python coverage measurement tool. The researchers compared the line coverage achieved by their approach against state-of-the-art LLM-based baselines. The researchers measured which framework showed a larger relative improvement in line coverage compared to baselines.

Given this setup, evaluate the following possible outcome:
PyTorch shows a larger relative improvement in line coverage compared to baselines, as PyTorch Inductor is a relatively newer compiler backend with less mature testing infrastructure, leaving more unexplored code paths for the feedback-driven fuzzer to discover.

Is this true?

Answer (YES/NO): NO